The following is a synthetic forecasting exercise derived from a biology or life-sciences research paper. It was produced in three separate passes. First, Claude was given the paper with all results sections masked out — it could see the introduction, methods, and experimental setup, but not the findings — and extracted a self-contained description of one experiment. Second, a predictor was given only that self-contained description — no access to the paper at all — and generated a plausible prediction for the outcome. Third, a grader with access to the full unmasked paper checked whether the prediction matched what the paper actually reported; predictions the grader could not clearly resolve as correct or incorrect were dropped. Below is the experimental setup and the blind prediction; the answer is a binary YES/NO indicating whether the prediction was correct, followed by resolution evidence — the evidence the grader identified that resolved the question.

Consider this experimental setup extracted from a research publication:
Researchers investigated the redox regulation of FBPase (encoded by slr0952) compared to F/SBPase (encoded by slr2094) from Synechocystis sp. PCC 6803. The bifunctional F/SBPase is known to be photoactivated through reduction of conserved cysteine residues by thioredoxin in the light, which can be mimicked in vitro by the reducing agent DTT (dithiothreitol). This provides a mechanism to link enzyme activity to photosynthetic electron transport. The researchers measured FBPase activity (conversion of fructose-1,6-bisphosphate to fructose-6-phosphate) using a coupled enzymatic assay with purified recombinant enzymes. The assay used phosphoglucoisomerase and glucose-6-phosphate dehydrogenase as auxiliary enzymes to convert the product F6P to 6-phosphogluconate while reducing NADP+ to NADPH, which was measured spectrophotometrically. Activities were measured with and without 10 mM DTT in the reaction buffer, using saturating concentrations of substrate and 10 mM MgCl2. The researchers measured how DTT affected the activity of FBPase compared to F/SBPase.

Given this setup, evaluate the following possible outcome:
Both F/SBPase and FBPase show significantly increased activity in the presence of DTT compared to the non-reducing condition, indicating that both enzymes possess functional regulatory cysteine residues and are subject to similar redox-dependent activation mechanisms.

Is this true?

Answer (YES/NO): NO